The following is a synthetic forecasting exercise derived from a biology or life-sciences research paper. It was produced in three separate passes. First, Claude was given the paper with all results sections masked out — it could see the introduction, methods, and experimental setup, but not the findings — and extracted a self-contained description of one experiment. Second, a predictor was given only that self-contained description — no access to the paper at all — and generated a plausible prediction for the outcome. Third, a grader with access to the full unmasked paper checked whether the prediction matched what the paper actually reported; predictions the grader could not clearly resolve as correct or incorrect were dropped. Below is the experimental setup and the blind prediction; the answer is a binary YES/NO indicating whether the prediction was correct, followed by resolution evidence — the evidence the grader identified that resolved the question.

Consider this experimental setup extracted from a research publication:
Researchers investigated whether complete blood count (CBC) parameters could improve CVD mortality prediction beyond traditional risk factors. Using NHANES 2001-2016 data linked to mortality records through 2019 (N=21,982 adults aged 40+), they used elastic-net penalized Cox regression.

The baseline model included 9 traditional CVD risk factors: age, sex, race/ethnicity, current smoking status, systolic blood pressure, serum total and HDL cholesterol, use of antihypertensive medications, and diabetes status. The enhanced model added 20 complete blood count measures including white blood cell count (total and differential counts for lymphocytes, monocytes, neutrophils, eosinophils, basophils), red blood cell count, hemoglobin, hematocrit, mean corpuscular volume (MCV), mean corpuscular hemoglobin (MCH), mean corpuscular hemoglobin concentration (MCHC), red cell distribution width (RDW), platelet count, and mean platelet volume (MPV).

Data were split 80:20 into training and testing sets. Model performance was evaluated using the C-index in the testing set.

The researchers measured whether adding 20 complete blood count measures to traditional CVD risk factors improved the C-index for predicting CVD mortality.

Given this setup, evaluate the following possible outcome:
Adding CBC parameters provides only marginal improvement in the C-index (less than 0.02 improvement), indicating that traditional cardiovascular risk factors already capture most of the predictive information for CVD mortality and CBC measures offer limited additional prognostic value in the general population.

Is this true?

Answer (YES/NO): YES